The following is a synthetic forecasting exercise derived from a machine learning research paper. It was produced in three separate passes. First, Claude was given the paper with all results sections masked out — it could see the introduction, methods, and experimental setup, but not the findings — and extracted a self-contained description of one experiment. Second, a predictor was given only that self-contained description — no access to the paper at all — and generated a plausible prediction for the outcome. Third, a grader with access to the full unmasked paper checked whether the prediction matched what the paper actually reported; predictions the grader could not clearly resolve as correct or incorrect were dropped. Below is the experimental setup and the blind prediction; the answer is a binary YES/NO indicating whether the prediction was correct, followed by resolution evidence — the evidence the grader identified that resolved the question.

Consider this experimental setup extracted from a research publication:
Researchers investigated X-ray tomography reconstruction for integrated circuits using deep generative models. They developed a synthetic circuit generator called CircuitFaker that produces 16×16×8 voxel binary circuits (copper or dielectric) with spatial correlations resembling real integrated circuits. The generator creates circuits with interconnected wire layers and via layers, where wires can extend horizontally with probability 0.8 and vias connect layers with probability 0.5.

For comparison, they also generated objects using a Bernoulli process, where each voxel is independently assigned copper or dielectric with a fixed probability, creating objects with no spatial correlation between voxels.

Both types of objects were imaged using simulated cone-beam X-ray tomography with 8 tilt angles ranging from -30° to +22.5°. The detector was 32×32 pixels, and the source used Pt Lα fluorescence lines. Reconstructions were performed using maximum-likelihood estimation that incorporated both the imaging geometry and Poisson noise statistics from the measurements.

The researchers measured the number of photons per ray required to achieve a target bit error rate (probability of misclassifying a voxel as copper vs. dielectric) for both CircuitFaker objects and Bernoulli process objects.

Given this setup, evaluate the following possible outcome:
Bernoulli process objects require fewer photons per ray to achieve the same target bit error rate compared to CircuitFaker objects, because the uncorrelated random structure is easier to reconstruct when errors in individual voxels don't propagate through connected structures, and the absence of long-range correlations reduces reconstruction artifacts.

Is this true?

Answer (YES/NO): YES